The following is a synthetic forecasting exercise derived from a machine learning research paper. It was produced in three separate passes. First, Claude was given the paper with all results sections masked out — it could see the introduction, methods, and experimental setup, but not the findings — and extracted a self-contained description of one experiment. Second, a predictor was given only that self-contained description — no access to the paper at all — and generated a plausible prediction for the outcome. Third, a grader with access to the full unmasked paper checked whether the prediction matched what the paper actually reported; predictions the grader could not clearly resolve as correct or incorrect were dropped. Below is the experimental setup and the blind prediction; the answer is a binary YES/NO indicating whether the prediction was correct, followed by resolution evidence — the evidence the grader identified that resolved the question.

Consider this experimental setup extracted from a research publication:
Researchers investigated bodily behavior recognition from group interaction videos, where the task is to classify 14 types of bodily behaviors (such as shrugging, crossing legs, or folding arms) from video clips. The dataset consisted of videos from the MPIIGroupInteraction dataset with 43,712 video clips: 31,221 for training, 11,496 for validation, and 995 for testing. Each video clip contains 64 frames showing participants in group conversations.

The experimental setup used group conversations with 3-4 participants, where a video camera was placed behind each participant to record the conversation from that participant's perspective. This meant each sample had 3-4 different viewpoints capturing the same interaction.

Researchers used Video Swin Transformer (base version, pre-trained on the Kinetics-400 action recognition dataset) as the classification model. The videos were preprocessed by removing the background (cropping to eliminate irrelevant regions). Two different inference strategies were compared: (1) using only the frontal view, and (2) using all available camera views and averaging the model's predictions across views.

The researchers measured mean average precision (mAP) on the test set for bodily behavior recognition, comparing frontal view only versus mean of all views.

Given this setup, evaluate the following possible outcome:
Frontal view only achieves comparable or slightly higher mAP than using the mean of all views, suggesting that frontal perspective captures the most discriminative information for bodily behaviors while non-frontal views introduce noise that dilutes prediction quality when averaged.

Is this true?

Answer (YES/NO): NO